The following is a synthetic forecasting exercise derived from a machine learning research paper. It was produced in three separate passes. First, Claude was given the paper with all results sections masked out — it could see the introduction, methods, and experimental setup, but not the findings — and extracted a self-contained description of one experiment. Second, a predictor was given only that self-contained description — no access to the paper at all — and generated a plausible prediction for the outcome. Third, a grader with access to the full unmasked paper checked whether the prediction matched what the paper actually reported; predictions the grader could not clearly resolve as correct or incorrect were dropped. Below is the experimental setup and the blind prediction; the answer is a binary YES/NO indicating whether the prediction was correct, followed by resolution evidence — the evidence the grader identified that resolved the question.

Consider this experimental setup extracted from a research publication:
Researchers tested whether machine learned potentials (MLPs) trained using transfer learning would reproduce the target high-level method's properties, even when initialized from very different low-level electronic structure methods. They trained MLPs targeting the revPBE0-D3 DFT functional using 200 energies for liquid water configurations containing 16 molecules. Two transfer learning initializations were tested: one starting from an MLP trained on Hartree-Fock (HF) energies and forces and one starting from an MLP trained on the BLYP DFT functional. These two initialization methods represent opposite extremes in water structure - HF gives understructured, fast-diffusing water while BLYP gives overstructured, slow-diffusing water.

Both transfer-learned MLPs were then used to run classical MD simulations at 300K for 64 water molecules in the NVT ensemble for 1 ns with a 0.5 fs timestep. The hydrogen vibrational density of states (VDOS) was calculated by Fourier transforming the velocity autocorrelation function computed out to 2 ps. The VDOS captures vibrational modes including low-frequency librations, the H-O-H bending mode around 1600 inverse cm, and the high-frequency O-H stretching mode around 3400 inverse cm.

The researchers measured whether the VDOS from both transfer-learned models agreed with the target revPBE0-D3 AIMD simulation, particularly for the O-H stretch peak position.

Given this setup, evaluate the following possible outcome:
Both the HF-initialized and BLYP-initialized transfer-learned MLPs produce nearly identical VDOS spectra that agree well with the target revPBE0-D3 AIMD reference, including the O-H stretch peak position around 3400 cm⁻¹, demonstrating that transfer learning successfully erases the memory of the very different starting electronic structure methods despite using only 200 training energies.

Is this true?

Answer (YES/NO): NO